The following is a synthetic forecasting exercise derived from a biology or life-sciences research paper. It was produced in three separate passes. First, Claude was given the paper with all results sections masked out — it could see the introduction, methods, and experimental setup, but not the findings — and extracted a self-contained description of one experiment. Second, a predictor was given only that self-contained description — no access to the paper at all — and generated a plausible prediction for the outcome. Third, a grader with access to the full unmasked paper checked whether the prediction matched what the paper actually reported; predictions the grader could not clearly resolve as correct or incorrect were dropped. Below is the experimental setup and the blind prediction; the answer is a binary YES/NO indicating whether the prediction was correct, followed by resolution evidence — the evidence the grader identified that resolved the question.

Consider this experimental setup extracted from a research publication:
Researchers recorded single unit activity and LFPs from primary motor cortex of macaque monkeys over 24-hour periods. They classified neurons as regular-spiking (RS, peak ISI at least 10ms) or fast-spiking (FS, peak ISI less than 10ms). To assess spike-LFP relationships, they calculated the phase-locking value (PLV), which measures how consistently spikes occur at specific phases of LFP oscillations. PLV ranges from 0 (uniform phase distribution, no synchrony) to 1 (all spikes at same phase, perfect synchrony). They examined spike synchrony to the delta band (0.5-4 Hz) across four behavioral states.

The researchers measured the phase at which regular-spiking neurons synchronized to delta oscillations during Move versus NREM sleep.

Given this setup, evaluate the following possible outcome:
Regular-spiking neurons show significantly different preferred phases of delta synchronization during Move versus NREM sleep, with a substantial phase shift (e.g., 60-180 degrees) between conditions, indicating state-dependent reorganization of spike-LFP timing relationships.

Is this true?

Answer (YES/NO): YES